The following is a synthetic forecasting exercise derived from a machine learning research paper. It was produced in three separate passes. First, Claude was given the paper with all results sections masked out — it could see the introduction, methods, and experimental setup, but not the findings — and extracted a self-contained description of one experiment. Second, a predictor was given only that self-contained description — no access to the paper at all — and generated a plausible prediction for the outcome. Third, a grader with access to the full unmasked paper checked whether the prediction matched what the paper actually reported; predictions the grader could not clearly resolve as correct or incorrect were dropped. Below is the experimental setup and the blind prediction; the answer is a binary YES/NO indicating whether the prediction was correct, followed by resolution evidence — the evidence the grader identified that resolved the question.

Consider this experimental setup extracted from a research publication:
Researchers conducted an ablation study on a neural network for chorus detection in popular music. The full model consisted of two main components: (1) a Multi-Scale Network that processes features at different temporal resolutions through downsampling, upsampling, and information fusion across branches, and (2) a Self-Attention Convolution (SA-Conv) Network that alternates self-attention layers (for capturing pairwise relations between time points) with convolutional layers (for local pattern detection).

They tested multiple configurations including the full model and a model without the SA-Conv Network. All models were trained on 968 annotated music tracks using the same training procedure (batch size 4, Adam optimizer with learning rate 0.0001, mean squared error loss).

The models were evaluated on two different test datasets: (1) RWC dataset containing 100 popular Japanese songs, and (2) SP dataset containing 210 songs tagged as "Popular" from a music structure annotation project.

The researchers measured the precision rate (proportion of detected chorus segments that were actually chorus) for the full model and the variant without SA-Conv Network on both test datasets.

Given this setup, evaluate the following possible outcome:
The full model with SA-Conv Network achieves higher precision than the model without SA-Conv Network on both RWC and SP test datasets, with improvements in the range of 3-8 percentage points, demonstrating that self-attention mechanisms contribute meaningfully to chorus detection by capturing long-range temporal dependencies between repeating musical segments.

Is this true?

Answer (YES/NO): NO